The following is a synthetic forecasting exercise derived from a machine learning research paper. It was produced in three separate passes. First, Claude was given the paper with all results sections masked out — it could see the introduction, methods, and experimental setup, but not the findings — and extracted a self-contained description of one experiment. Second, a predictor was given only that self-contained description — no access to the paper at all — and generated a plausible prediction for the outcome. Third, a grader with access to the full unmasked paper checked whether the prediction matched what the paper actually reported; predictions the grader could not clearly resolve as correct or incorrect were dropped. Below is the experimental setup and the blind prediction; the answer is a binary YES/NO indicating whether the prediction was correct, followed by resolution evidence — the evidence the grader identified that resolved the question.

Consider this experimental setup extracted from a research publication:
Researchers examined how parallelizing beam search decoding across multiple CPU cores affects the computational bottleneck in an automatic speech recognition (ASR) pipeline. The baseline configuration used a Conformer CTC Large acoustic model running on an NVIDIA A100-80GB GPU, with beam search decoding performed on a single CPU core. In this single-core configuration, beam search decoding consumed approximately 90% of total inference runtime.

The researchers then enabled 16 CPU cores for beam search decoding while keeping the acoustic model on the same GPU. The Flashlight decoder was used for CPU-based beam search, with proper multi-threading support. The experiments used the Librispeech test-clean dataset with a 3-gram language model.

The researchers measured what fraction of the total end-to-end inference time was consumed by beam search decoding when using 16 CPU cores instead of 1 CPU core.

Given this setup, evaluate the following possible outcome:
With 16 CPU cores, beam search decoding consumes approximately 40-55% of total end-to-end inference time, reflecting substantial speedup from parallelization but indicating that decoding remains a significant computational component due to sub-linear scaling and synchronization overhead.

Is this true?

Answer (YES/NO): YES